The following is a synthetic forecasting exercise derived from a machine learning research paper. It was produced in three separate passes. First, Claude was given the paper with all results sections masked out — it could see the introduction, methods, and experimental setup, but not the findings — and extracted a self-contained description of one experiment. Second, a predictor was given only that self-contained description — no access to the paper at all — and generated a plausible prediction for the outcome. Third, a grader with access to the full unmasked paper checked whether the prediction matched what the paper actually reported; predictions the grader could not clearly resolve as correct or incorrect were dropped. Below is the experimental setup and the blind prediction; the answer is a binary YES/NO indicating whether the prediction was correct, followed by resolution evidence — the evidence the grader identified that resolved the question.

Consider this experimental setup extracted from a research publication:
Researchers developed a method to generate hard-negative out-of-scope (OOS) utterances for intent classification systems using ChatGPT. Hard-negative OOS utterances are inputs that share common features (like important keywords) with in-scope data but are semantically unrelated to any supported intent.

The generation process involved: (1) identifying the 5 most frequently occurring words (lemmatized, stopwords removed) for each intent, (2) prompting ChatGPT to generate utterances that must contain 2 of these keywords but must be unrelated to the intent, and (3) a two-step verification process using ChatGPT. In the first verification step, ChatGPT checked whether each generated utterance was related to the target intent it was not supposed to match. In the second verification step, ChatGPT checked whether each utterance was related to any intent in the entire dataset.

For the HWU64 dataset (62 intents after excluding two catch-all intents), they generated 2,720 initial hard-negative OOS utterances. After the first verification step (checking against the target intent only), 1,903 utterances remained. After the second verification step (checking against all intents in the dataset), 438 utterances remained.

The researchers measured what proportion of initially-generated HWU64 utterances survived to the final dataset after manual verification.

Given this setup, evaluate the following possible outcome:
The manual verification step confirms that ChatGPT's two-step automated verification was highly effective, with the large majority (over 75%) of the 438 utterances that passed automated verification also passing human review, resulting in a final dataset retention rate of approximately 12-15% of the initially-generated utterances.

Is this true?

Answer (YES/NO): NO